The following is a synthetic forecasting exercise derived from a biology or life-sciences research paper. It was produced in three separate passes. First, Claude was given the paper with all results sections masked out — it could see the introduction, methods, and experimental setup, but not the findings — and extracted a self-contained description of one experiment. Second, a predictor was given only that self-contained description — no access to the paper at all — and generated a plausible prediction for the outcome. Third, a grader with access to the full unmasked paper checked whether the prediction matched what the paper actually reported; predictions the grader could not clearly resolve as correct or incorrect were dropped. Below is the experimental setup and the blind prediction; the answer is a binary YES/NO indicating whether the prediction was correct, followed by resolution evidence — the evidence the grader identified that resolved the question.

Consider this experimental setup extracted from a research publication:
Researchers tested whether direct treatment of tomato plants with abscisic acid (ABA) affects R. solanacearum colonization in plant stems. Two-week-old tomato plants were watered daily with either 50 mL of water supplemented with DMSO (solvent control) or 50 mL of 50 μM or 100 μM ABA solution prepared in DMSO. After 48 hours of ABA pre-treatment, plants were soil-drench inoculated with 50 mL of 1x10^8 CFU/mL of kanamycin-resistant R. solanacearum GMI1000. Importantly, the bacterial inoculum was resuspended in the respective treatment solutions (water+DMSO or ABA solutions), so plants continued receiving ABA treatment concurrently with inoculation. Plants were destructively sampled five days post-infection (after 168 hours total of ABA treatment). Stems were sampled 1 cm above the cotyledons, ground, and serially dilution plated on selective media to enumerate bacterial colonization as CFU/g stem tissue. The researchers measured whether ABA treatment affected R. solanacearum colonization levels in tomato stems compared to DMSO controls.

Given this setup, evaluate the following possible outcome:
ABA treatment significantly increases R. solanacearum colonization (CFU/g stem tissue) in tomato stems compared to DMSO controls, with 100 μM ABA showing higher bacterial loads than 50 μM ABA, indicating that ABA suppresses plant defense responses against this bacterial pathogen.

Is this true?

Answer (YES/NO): NO